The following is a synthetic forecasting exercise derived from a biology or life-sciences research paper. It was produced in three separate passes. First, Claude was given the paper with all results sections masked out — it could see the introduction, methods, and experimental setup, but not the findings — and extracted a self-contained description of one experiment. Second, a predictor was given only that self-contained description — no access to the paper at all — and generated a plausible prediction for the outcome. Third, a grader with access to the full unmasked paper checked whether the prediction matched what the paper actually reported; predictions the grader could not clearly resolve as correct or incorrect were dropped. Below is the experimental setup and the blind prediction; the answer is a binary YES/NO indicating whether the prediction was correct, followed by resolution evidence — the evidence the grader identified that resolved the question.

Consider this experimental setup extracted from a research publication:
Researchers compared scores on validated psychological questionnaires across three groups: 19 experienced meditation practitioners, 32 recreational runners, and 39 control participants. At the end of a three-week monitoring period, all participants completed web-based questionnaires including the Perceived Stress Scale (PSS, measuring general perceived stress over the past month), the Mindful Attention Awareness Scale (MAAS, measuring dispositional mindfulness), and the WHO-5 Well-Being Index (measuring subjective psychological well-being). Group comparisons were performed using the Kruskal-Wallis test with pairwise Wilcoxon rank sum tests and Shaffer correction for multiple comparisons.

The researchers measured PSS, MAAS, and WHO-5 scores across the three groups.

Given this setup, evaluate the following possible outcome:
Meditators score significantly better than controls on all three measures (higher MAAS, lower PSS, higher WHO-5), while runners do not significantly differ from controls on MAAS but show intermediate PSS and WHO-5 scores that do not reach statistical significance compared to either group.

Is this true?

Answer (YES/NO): NO